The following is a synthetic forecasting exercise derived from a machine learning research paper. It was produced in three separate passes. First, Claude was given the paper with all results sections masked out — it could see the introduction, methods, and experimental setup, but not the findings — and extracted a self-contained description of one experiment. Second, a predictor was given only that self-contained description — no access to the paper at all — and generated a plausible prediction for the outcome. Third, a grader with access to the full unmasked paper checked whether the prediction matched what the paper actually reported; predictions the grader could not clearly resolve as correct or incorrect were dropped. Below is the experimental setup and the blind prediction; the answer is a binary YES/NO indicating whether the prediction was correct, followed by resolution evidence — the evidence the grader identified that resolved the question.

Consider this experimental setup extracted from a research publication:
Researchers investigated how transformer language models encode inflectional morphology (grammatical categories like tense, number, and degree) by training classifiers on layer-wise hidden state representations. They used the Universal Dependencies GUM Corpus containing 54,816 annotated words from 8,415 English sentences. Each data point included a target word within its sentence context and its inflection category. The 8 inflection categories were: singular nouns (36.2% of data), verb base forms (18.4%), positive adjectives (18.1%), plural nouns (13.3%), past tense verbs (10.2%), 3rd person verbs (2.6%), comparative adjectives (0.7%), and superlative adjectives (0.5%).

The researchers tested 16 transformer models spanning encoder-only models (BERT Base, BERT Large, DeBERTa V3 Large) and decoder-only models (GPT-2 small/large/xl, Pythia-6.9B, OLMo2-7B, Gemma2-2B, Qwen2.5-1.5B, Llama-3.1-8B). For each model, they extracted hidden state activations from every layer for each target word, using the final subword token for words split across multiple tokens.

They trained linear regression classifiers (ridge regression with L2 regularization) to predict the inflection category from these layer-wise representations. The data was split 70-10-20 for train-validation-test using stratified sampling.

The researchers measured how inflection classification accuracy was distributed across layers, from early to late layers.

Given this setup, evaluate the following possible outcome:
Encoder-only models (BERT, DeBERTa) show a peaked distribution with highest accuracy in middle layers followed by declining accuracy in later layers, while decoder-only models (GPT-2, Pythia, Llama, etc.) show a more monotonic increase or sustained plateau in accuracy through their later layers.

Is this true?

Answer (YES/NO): NO